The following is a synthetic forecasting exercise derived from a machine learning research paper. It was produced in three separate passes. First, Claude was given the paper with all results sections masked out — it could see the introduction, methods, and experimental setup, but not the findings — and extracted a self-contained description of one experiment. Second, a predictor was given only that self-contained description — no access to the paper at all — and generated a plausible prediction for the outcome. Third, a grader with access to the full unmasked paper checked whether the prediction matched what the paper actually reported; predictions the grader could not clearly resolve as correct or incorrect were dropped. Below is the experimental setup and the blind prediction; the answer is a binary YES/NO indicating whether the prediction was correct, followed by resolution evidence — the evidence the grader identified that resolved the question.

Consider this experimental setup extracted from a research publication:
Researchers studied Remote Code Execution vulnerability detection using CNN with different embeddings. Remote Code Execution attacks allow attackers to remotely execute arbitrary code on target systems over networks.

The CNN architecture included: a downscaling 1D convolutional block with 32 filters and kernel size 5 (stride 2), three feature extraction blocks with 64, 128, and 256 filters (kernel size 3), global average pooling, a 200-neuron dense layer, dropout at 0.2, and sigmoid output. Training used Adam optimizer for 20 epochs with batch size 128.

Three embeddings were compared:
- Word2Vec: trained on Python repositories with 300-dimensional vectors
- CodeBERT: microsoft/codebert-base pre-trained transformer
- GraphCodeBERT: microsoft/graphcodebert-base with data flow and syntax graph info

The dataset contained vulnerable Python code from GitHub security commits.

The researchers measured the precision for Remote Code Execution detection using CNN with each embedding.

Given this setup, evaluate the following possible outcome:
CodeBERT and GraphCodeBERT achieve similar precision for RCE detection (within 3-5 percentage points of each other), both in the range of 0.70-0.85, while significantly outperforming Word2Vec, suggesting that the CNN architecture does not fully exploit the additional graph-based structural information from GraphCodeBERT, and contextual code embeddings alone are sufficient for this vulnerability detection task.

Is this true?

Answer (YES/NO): NO